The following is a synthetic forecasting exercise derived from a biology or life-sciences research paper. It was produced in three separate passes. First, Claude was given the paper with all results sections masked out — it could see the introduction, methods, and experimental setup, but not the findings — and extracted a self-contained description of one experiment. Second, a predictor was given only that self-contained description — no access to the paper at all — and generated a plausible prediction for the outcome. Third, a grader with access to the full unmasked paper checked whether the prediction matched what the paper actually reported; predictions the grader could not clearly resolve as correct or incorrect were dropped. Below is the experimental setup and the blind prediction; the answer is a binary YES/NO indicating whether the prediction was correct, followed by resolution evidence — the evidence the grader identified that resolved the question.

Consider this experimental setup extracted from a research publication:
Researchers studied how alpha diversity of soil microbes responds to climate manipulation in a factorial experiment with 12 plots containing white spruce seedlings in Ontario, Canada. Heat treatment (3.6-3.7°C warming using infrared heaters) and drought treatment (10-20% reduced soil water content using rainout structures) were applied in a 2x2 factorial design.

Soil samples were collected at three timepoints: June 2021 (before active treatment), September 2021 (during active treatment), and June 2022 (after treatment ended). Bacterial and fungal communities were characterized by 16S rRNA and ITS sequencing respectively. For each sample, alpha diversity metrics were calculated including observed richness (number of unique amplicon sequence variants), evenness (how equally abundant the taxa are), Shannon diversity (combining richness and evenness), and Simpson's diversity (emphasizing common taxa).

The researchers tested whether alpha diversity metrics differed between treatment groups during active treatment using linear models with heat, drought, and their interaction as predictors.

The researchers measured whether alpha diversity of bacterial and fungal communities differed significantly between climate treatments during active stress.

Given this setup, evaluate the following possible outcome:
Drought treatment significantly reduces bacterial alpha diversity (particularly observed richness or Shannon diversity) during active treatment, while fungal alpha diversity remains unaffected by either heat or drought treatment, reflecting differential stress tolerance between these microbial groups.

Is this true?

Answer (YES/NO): NO